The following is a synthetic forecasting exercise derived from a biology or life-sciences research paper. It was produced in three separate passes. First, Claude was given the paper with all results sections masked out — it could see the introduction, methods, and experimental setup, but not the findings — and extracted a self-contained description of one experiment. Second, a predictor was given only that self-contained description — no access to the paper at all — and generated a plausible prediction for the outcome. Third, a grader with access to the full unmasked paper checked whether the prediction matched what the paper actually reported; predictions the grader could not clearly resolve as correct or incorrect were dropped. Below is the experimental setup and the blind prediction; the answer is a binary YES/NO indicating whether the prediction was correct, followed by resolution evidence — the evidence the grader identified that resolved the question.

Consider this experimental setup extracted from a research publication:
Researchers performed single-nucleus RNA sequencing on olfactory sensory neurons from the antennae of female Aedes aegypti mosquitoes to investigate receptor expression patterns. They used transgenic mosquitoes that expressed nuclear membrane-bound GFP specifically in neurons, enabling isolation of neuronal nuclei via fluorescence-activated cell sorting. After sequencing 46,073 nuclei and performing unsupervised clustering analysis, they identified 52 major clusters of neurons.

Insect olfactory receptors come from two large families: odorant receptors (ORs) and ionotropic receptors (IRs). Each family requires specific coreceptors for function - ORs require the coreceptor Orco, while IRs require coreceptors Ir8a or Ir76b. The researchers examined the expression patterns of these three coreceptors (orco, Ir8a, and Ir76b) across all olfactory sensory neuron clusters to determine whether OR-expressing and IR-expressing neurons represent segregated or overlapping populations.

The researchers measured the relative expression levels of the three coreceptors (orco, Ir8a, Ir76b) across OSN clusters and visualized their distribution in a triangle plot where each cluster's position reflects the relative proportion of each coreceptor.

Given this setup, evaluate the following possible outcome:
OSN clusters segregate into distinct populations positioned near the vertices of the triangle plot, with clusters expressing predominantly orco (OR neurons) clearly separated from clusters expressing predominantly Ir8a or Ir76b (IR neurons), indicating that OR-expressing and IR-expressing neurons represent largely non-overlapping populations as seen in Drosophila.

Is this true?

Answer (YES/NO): YES